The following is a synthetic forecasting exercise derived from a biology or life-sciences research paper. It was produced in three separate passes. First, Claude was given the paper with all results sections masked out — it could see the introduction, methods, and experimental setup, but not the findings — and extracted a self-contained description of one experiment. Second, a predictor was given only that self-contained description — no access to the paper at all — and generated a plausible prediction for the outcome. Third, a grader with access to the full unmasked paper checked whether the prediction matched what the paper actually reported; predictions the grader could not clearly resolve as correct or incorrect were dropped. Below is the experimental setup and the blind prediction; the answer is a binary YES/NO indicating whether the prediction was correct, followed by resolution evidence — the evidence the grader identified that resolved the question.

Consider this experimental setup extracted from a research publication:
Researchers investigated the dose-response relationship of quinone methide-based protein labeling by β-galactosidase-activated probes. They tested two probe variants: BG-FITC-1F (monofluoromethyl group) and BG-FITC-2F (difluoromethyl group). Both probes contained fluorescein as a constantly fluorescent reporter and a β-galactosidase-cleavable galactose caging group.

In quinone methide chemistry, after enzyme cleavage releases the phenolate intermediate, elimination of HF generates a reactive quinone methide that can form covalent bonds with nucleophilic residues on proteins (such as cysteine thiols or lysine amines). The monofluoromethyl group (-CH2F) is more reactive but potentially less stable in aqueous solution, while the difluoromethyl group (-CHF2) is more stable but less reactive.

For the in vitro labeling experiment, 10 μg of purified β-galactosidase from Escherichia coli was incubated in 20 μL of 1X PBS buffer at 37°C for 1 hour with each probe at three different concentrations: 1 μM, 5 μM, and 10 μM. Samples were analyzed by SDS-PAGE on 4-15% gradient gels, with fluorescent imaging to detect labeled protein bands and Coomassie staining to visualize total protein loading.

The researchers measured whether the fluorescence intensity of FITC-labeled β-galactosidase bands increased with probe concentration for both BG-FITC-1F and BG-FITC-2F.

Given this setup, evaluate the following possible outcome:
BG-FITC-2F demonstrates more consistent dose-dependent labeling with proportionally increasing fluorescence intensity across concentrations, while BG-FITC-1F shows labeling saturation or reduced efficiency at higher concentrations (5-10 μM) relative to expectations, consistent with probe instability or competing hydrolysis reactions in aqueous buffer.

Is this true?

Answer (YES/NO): NO